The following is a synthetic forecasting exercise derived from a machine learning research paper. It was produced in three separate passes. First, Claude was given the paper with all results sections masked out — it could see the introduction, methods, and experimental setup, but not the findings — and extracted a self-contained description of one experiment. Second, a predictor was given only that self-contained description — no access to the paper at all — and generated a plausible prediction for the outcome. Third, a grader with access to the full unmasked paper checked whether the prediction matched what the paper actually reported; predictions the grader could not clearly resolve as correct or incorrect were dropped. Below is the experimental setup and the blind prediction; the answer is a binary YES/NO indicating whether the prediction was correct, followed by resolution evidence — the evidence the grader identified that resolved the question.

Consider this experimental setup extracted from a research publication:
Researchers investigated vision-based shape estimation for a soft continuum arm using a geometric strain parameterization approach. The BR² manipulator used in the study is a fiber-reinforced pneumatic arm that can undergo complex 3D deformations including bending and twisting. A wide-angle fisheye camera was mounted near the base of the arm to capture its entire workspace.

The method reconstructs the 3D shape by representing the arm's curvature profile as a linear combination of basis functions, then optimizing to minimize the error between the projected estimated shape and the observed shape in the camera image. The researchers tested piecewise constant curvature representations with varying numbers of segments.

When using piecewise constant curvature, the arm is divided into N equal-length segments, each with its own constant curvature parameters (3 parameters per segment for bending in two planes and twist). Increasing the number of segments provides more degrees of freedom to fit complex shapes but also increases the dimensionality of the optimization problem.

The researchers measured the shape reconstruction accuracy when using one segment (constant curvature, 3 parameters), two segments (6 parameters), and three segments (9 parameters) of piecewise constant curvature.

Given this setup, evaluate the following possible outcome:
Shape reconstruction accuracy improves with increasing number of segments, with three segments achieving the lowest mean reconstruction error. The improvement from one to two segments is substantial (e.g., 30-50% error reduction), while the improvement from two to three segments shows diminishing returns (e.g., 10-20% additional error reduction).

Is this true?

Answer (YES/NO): NO